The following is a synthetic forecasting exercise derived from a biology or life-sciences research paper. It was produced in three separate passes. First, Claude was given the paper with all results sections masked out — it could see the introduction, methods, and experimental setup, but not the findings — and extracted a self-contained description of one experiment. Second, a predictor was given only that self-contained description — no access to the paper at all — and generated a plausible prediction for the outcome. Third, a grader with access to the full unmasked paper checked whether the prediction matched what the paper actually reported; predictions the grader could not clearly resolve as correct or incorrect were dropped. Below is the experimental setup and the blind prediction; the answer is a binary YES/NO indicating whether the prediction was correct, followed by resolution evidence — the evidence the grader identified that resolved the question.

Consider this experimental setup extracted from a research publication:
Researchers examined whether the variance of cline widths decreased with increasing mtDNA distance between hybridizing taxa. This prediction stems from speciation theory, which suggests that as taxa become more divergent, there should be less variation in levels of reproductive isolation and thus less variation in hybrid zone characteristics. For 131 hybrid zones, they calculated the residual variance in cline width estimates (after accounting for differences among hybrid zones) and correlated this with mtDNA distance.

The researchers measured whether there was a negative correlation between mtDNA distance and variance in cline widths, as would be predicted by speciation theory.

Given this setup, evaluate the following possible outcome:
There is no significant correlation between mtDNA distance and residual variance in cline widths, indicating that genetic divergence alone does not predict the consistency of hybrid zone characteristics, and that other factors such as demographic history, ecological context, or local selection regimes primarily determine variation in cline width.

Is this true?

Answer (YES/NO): YES